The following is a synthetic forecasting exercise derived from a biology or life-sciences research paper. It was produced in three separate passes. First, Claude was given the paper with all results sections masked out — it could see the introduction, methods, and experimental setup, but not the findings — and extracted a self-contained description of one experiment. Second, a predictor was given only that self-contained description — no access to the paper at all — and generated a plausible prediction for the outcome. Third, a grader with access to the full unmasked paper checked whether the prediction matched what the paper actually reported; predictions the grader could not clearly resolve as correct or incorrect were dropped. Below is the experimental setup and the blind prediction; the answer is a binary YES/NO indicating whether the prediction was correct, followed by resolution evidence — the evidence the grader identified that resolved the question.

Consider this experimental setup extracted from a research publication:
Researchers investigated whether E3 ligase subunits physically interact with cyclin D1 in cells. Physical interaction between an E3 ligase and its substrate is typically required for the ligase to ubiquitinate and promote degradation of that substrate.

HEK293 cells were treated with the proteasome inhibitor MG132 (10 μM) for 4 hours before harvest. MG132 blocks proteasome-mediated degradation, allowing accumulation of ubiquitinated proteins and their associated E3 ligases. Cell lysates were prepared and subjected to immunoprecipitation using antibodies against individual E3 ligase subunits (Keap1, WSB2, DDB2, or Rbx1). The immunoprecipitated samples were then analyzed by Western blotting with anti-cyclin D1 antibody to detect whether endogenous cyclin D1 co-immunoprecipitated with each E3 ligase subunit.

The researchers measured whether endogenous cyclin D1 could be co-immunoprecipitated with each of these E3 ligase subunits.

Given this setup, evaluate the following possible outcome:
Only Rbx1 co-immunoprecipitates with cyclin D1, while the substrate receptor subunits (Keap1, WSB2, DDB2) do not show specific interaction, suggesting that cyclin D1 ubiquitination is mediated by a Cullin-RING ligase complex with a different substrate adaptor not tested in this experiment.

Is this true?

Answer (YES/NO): NO